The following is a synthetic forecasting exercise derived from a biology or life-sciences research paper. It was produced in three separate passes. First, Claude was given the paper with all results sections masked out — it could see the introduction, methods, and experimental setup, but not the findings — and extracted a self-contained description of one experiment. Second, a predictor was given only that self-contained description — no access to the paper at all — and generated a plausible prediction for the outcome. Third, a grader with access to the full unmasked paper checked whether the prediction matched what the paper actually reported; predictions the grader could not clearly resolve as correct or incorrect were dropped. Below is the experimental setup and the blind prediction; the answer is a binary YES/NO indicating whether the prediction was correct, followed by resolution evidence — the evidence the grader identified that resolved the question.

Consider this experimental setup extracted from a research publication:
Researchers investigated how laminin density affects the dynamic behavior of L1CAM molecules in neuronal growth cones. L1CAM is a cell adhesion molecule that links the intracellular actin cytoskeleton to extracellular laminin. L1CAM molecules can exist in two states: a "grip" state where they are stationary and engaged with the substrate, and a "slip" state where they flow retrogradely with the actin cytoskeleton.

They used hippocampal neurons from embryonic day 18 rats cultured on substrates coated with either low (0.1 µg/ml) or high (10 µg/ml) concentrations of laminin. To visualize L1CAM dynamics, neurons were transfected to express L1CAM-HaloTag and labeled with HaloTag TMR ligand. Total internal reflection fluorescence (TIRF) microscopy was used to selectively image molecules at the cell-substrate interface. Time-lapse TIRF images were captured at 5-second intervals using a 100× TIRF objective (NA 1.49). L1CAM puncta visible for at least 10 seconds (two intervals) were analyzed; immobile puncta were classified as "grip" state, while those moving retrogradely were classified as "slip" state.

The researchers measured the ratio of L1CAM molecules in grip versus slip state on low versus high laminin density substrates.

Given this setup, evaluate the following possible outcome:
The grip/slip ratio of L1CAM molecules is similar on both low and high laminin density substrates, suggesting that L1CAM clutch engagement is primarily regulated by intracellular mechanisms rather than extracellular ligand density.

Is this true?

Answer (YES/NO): NO